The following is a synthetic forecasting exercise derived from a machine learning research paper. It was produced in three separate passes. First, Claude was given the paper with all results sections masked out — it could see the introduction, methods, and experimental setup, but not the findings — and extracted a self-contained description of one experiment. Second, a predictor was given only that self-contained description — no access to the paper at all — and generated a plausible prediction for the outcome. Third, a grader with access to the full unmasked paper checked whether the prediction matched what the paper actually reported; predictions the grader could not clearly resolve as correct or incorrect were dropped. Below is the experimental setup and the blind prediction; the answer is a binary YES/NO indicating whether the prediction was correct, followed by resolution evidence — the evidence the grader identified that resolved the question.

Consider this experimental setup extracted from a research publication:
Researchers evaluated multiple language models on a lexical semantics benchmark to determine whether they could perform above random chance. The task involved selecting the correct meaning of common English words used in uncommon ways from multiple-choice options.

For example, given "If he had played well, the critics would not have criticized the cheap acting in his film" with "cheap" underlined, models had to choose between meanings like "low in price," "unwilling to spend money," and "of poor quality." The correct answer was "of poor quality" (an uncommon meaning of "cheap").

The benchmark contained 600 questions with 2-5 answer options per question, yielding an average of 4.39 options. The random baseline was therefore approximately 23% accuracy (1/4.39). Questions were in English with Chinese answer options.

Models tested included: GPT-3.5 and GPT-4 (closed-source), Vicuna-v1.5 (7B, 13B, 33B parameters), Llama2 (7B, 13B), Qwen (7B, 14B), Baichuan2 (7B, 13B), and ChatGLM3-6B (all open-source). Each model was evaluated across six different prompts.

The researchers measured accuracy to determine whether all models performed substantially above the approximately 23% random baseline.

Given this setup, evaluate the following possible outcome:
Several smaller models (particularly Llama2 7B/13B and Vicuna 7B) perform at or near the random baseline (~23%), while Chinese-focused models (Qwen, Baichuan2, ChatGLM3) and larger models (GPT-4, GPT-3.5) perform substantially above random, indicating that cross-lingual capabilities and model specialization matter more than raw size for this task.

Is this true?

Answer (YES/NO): NO